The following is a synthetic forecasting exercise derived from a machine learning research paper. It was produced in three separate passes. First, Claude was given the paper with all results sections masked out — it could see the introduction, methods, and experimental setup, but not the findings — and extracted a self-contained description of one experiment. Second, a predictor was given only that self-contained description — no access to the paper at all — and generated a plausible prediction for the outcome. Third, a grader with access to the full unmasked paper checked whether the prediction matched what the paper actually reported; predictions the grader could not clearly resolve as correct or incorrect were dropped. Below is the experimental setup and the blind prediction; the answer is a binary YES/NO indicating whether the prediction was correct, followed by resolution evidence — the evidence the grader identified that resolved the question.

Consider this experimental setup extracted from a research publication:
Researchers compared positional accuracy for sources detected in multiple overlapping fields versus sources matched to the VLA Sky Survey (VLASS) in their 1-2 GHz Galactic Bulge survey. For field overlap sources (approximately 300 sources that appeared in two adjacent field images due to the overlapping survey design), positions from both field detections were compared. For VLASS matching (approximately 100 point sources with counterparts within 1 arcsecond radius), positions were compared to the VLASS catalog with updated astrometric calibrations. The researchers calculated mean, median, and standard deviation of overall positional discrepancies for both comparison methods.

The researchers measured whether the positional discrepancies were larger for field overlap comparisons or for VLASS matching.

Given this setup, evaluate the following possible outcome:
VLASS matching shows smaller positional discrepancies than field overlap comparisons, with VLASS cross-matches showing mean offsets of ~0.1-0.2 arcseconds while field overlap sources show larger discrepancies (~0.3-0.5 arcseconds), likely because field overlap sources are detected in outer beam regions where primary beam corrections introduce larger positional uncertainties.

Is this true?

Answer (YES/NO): NO